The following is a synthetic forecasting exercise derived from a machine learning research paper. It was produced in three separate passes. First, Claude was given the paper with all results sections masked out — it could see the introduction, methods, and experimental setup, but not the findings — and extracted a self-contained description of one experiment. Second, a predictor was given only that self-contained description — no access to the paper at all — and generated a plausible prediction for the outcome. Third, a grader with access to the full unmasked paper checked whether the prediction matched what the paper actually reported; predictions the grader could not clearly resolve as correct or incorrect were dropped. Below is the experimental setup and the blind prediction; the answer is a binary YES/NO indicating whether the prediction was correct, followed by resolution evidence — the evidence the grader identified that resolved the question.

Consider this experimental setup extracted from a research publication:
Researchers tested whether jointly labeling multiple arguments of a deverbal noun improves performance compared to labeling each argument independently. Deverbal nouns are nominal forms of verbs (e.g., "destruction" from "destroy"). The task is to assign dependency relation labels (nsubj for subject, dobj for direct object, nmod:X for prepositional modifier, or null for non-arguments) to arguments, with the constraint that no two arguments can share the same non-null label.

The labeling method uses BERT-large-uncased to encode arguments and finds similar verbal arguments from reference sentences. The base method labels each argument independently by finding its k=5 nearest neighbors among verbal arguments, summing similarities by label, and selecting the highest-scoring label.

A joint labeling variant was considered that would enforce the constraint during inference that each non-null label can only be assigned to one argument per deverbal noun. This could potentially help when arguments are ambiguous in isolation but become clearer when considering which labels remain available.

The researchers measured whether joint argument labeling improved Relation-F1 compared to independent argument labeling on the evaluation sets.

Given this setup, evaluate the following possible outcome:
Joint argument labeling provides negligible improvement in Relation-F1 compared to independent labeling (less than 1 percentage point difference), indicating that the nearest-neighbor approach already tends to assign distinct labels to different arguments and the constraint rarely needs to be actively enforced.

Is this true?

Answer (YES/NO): YES